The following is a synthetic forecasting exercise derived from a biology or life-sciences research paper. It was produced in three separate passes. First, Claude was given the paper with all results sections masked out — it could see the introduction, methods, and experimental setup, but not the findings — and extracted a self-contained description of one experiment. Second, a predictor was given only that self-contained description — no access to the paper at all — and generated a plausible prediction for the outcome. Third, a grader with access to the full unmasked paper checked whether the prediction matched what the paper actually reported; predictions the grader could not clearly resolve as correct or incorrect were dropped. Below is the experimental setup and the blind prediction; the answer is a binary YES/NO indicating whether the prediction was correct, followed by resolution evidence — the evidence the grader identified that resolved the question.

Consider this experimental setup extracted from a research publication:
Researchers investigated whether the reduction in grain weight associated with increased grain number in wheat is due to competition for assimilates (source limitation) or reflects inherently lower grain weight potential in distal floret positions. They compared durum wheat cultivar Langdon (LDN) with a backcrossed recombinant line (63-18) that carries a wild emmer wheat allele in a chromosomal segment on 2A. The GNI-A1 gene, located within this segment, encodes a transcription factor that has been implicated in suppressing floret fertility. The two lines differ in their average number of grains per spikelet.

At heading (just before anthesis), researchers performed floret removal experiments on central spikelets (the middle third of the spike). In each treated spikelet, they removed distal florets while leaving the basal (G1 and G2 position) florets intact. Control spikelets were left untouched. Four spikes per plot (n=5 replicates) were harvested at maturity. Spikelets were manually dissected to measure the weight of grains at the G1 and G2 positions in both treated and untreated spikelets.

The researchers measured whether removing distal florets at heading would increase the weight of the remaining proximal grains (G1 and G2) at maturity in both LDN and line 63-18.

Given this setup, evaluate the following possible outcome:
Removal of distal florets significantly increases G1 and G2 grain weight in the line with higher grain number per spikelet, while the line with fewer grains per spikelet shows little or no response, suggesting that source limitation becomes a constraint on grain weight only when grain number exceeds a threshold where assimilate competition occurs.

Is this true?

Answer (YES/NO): YES